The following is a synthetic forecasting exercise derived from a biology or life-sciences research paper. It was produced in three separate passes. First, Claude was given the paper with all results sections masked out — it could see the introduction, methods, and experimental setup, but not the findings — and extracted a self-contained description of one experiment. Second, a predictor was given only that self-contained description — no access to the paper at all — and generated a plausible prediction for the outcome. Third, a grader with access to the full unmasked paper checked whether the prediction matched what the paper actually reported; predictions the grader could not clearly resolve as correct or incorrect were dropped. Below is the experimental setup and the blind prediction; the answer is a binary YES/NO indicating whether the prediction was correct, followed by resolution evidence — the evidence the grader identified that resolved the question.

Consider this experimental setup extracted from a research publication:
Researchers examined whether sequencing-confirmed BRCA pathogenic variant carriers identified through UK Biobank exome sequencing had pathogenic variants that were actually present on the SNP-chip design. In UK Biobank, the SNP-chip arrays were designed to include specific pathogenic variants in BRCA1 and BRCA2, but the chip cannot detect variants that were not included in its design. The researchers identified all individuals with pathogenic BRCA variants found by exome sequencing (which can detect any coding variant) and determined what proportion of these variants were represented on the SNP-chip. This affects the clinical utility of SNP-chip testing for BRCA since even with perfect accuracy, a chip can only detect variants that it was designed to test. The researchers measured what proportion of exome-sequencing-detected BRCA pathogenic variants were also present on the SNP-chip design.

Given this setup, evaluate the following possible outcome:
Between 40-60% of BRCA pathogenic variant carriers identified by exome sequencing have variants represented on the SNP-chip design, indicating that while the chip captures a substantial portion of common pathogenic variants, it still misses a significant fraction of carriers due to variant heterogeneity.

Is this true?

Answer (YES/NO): YES